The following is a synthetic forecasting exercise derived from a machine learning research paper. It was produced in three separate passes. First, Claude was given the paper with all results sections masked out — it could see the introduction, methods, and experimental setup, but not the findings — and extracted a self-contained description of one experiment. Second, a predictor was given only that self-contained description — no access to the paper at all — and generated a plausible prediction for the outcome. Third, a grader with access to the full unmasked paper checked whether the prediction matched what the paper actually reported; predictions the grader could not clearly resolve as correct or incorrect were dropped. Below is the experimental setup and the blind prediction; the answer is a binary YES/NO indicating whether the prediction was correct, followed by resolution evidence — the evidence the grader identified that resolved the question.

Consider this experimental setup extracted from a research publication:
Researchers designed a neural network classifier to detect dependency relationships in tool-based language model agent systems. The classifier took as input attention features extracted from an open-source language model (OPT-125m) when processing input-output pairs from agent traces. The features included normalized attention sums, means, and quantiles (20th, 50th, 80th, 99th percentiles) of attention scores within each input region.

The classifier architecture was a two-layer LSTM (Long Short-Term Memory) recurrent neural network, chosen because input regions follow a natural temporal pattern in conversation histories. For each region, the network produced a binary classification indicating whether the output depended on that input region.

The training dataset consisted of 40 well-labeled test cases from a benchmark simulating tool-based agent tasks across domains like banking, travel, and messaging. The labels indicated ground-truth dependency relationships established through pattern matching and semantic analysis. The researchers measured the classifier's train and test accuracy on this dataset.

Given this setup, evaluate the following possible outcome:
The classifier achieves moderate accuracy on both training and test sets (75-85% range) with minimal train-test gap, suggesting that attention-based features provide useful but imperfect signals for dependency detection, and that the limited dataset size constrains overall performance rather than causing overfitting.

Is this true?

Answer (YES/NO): YES